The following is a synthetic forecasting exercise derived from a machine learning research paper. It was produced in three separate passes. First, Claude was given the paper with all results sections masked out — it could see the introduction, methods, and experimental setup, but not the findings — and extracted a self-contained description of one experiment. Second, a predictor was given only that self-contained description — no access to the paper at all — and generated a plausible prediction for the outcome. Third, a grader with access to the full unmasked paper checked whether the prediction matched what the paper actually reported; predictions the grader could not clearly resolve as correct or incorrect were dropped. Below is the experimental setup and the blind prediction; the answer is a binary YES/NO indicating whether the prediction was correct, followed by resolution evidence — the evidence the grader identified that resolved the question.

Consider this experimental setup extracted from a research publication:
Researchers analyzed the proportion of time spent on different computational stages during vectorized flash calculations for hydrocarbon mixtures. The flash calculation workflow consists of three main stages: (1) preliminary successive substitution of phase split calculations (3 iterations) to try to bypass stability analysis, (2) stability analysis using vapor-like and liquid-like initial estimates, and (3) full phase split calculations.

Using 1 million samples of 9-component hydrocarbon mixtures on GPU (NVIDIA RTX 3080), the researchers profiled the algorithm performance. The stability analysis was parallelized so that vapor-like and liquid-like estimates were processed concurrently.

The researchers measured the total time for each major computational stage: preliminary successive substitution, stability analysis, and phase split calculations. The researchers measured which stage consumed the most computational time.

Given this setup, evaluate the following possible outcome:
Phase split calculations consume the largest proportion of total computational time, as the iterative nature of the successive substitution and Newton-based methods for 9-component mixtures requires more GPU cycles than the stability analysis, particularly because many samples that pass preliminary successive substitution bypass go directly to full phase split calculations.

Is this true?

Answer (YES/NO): NO